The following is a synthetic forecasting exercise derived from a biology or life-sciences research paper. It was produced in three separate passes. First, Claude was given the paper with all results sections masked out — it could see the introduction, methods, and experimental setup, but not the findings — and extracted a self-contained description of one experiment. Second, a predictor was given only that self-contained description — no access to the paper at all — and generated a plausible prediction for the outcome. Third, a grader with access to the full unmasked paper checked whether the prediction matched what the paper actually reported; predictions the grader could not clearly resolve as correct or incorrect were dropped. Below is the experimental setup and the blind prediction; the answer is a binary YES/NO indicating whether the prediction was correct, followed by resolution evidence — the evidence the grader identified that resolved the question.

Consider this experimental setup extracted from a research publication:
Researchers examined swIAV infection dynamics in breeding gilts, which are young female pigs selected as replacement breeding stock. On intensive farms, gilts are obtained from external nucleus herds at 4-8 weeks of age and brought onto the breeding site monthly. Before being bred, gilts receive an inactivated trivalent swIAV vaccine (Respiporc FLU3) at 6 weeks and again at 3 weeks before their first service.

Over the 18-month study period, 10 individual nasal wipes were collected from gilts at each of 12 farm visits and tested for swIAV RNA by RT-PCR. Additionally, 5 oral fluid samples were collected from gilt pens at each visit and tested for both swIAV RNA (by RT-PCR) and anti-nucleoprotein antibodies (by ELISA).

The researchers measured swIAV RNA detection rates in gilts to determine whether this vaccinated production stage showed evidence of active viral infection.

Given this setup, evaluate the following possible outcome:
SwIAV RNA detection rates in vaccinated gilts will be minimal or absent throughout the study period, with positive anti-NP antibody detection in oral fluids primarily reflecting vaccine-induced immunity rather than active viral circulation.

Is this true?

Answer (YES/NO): YES